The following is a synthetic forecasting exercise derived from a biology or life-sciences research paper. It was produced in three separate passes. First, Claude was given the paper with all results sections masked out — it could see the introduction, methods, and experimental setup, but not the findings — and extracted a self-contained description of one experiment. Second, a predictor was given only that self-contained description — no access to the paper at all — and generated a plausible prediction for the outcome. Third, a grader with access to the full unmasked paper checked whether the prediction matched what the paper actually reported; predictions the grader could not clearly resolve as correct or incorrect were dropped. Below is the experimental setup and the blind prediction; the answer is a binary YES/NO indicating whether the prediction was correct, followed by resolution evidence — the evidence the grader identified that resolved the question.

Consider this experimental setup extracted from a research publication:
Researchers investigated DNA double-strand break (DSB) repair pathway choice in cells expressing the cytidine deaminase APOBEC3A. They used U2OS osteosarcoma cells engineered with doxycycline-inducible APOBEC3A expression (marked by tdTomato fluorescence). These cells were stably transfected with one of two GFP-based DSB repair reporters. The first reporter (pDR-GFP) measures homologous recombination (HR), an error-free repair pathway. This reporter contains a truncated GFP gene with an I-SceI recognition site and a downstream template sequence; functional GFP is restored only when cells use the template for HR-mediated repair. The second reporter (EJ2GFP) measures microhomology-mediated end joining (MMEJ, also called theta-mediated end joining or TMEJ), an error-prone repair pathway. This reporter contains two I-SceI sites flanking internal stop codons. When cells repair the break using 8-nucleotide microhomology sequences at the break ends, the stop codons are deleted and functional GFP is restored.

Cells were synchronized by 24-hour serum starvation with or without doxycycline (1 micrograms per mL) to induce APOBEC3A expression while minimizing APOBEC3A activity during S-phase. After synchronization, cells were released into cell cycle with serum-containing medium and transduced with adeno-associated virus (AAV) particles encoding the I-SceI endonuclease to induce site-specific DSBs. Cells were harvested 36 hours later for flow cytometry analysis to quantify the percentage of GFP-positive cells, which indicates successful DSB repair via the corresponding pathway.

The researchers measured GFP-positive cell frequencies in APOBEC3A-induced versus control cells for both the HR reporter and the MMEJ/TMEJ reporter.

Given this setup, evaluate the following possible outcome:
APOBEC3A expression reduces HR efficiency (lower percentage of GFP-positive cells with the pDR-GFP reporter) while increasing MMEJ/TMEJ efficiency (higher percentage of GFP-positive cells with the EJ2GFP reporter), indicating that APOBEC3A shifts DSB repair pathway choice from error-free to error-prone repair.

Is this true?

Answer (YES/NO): YES